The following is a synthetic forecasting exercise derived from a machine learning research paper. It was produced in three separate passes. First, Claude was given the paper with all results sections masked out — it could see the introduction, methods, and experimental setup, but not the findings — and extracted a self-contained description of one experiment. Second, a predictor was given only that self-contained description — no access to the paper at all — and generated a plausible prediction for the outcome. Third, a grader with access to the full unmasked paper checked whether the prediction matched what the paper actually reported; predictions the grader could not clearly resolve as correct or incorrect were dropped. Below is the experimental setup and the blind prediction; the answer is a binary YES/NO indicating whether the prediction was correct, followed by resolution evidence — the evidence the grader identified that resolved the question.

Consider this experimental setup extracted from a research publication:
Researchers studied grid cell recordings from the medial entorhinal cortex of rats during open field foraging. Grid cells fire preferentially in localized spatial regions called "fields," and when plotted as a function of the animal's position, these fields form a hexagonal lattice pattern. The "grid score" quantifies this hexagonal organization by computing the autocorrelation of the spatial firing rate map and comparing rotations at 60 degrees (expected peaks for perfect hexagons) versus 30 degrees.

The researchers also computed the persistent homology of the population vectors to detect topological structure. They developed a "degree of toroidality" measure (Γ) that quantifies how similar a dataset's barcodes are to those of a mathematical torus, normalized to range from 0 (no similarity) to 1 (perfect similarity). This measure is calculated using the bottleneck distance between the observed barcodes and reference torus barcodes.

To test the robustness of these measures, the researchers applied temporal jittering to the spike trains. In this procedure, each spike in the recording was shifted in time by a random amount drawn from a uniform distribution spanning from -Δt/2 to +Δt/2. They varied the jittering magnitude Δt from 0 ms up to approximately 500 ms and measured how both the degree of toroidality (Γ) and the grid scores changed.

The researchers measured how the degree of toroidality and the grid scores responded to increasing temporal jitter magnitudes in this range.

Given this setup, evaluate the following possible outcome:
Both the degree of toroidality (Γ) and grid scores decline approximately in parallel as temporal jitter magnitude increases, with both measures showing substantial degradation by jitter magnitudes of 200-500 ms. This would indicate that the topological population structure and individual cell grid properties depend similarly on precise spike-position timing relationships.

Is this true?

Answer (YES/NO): NO